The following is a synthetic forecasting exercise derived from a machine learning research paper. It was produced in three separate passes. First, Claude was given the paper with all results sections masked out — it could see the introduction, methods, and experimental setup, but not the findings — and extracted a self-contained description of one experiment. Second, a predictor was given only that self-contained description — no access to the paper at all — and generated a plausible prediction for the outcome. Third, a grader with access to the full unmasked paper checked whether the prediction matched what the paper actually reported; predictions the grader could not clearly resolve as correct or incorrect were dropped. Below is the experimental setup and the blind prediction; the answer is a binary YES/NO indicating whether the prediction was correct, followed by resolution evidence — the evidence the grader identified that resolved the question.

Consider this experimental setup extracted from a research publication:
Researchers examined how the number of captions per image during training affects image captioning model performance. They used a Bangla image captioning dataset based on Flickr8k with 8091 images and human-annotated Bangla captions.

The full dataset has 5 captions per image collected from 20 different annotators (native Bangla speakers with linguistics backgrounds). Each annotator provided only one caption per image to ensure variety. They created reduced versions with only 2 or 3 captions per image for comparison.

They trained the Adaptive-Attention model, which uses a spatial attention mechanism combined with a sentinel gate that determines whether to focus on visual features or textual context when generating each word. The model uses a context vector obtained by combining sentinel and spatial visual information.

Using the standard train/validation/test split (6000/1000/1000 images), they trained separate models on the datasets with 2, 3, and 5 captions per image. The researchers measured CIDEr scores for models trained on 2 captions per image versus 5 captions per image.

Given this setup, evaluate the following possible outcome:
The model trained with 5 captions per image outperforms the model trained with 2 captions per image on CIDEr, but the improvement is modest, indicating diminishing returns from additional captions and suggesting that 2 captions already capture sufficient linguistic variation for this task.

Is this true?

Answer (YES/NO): NO